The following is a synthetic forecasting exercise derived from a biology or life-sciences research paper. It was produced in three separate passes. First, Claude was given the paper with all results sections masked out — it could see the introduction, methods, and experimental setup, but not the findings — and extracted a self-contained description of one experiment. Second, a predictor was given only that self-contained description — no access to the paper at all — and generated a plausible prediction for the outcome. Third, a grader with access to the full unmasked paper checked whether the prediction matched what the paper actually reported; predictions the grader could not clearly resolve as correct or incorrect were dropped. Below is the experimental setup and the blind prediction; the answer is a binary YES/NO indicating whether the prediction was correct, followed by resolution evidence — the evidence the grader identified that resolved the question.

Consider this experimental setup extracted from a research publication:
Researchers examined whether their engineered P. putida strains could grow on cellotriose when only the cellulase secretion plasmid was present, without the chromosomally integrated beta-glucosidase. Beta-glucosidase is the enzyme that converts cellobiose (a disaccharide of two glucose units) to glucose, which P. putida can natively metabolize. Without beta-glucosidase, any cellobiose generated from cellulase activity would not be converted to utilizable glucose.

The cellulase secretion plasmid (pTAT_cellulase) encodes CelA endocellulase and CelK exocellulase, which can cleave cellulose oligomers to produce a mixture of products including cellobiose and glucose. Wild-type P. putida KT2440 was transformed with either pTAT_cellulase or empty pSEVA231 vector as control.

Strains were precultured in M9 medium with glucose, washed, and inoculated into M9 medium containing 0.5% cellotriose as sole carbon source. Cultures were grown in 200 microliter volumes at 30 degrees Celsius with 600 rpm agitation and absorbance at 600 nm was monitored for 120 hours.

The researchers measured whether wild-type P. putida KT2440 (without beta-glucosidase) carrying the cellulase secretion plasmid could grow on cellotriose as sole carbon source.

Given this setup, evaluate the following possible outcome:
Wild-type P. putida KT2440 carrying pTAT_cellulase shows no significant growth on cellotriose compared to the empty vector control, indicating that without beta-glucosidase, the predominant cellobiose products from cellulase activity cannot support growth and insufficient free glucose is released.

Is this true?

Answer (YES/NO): YES